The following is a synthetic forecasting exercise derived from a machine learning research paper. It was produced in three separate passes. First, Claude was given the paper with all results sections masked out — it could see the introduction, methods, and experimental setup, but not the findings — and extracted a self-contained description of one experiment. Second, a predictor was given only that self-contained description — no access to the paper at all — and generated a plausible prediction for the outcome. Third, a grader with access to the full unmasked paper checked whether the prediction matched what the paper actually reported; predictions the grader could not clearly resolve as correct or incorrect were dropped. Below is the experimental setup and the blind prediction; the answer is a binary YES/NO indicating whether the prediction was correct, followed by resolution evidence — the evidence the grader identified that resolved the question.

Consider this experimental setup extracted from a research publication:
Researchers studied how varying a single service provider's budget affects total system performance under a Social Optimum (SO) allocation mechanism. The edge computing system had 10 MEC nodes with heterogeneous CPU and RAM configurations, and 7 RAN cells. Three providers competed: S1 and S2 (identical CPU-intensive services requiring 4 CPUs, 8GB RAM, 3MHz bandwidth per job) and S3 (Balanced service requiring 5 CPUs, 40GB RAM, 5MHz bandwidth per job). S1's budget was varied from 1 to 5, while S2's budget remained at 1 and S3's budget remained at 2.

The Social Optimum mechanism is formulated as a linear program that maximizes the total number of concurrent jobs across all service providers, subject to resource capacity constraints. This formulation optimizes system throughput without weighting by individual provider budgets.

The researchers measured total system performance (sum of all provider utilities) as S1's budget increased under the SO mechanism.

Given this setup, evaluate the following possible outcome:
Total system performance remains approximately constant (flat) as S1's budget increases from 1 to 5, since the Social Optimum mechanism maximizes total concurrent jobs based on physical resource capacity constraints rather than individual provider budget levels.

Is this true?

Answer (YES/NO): YES